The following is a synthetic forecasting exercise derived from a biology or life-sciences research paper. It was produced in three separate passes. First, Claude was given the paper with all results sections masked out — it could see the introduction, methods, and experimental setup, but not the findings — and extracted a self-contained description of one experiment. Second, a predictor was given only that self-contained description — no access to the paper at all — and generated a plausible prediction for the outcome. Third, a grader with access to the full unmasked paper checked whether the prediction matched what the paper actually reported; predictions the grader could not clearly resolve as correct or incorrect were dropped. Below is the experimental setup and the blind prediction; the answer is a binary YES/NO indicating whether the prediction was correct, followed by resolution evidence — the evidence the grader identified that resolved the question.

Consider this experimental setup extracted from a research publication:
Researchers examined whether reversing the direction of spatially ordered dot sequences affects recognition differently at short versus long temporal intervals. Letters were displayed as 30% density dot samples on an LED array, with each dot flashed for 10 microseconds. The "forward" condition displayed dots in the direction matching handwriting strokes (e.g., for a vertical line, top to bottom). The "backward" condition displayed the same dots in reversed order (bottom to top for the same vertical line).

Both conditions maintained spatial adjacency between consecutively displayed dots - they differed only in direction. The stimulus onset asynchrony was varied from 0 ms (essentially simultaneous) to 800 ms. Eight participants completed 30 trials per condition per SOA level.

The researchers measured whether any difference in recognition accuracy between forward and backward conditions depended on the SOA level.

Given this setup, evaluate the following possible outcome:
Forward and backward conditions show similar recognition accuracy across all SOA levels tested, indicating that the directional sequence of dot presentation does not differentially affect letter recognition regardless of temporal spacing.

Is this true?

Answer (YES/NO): NO